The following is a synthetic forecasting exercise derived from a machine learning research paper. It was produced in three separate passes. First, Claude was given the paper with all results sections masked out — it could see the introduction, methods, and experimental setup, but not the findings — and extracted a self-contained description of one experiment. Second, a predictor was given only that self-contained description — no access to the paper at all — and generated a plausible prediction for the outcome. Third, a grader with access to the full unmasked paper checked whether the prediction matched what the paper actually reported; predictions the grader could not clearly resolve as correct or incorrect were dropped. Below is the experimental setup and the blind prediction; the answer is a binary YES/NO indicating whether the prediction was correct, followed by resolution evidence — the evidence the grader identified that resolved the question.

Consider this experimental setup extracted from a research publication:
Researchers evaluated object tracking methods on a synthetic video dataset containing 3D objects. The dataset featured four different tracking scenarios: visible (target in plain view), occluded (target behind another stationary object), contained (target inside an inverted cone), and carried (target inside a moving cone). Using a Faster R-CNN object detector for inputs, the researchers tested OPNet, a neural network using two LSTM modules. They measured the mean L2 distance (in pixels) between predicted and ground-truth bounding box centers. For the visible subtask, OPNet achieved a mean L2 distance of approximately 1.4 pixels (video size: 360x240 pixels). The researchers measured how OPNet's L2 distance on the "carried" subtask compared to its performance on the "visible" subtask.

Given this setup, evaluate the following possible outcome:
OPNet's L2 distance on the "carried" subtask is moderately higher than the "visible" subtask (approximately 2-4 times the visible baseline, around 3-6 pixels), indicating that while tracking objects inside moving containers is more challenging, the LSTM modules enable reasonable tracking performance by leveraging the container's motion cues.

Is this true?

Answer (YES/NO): NO